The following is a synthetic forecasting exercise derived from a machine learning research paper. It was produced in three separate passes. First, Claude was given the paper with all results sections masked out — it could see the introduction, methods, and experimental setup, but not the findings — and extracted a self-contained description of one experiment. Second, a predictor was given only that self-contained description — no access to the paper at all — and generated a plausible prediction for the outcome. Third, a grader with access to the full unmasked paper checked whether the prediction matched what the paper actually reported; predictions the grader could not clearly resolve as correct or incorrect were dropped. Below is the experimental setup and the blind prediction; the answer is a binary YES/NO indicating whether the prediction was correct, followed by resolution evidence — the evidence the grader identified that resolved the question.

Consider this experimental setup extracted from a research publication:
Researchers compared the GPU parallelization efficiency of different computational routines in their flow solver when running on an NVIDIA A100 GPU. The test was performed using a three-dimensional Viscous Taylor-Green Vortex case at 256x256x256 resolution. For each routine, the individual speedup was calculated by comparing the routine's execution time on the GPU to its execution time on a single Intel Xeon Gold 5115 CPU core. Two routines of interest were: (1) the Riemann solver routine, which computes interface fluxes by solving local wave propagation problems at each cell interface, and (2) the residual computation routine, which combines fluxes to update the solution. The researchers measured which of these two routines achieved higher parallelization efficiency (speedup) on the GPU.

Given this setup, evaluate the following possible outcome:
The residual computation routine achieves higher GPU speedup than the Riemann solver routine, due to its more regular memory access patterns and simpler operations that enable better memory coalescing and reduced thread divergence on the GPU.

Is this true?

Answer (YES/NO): NO